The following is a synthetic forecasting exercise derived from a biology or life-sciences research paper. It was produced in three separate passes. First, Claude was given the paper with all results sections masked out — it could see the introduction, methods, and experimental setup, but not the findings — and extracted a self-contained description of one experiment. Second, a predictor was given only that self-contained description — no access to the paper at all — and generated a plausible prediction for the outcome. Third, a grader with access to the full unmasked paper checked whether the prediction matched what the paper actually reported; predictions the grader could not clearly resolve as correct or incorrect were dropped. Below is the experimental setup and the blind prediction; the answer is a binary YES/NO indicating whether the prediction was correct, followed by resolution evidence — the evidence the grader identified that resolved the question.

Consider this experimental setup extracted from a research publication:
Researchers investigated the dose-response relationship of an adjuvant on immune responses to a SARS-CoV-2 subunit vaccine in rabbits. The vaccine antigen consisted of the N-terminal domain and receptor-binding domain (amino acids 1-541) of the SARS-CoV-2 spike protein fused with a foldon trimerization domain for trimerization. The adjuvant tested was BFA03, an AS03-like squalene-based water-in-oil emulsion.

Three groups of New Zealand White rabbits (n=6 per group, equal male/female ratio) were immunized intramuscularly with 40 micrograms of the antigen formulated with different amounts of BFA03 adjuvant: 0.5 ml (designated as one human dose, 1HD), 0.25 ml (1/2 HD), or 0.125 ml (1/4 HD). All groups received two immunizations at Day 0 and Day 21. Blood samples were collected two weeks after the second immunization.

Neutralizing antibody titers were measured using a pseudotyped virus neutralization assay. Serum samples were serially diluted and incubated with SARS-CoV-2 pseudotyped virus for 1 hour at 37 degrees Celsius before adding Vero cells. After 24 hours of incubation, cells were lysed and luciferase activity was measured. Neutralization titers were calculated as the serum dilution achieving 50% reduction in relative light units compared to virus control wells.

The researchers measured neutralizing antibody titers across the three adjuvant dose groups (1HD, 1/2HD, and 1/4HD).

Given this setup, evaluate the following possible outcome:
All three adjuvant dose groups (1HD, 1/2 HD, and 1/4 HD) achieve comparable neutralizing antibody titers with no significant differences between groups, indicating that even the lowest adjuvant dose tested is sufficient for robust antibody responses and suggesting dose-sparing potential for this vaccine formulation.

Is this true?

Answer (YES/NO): NO